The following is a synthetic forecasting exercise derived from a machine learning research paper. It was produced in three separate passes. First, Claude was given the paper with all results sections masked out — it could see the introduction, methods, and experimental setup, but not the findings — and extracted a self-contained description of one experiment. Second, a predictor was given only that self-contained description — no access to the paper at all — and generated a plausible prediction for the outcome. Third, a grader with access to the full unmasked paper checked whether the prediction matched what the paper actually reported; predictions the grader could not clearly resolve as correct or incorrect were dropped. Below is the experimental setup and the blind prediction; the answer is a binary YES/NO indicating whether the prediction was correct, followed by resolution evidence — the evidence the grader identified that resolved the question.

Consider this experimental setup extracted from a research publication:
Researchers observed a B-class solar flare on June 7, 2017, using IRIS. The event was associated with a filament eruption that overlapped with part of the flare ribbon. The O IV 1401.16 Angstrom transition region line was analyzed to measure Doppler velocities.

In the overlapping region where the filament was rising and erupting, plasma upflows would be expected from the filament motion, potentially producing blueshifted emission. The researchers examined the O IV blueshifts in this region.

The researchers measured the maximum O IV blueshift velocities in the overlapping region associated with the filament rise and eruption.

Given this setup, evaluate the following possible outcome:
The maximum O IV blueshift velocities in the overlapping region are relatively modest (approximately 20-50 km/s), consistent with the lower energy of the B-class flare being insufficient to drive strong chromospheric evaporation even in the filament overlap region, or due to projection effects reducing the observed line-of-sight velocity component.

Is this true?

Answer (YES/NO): YES